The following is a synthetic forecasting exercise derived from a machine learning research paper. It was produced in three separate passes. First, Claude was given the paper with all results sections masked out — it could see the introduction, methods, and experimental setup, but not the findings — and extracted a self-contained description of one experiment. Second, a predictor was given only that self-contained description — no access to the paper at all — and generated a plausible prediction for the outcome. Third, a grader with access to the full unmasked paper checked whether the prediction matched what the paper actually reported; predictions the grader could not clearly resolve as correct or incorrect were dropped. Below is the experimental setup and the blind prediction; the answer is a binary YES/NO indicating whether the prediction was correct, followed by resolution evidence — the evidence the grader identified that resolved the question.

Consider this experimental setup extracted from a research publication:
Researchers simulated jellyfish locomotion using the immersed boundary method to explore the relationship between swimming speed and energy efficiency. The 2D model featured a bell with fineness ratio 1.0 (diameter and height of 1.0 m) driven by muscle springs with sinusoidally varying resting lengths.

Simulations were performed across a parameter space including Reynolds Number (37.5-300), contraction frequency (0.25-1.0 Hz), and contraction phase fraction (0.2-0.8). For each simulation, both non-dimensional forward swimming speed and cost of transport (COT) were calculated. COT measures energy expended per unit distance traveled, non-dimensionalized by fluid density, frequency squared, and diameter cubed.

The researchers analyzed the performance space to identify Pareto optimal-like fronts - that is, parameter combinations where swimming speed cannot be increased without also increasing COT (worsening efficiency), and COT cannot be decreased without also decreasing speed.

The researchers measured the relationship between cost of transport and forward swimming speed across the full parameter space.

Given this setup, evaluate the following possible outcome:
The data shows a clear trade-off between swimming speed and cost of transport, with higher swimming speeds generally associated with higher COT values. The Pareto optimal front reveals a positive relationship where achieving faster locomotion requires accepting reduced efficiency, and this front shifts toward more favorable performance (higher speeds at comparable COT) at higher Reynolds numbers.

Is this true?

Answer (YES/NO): NO